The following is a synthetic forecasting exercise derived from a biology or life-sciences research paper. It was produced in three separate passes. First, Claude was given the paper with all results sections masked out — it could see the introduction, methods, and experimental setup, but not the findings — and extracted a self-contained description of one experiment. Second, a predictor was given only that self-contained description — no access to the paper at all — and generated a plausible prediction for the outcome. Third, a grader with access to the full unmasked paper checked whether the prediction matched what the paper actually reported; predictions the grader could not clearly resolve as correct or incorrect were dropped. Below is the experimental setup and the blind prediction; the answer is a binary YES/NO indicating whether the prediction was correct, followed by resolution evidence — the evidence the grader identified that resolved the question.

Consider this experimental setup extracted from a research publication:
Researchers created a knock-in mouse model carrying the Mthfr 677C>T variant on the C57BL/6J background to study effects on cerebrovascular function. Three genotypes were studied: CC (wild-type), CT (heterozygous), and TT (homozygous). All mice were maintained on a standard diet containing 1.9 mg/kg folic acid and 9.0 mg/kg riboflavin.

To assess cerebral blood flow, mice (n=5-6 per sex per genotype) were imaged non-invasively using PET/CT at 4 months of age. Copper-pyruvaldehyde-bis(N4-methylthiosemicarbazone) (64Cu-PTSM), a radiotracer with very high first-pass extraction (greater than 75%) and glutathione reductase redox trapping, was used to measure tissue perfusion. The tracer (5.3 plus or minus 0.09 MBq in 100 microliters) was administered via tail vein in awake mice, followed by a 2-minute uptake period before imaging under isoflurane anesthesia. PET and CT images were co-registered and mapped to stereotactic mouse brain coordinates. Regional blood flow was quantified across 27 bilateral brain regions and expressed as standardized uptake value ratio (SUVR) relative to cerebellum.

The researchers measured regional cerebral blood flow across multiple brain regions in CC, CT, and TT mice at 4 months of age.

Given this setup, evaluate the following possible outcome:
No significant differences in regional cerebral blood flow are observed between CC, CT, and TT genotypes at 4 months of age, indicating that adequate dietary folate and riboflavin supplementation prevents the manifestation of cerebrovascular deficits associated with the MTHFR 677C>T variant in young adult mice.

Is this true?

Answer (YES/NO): NO